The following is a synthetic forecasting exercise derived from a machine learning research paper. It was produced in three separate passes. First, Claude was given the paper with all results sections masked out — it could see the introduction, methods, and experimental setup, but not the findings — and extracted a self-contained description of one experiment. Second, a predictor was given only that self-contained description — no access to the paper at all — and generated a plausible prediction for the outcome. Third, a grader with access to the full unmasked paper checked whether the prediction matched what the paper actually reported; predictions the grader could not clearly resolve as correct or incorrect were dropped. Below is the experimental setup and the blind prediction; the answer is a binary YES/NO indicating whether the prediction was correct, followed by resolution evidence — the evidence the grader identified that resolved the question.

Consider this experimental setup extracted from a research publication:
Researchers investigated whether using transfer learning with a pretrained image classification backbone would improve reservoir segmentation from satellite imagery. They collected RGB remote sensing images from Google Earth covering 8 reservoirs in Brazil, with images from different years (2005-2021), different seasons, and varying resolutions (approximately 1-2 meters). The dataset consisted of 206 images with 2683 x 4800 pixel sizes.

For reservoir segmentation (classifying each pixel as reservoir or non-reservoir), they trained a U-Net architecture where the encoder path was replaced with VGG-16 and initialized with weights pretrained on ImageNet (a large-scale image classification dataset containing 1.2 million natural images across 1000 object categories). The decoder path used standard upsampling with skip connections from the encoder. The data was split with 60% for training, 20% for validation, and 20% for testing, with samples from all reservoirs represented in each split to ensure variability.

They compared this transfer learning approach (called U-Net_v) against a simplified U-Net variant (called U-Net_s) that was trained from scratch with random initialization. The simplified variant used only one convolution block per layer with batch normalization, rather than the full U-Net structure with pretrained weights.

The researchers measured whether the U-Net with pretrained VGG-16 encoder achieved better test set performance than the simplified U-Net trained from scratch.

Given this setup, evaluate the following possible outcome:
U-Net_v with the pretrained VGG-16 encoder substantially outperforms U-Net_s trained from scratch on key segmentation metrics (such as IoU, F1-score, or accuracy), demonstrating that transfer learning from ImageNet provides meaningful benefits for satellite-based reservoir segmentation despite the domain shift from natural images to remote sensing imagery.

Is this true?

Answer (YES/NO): NO